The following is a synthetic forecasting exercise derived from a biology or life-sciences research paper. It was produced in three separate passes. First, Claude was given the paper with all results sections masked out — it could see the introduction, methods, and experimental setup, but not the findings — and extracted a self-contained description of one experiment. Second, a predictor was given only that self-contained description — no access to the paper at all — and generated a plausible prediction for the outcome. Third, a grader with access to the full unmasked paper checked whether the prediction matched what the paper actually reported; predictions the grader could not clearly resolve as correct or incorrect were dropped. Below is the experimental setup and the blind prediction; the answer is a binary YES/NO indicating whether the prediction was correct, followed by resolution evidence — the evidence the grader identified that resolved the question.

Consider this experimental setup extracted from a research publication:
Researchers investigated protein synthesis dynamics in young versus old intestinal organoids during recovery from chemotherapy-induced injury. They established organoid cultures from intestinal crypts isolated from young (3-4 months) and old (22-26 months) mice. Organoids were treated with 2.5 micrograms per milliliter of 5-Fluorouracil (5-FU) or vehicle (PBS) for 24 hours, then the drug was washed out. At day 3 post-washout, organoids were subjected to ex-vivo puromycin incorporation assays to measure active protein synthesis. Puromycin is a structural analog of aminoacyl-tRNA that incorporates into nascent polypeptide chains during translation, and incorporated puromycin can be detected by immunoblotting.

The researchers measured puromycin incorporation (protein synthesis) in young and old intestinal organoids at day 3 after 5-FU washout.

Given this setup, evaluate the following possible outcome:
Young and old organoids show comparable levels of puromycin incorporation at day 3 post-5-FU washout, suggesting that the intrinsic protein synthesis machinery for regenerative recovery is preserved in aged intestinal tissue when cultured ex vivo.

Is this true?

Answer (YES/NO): NO